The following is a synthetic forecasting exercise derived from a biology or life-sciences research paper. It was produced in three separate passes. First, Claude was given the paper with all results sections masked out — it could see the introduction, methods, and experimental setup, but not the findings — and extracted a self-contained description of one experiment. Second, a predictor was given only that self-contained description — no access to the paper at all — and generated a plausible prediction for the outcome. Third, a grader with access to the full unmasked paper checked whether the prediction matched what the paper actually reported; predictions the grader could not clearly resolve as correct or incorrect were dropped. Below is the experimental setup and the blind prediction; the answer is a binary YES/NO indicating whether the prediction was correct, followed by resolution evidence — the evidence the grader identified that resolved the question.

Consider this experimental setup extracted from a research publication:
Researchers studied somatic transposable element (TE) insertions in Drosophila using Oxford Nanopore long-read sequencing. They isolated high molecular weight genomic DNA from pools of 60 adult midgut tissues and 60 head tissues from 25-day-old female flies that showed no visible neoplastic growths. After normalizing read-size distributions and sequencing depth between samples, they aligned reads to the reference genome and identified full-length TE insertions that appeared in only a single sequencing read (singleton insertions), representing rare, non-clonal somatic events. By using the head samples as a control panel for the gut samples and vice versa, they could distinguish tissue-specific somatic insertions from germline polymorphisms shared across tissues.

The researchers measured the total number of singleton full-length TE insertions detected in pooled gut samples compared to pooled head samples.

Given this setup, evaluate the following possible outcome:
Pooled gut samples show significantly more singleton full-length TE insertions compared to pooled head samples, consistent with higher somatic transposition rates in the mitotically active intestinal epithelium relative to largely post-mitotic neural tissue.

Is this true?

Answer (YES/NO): YES